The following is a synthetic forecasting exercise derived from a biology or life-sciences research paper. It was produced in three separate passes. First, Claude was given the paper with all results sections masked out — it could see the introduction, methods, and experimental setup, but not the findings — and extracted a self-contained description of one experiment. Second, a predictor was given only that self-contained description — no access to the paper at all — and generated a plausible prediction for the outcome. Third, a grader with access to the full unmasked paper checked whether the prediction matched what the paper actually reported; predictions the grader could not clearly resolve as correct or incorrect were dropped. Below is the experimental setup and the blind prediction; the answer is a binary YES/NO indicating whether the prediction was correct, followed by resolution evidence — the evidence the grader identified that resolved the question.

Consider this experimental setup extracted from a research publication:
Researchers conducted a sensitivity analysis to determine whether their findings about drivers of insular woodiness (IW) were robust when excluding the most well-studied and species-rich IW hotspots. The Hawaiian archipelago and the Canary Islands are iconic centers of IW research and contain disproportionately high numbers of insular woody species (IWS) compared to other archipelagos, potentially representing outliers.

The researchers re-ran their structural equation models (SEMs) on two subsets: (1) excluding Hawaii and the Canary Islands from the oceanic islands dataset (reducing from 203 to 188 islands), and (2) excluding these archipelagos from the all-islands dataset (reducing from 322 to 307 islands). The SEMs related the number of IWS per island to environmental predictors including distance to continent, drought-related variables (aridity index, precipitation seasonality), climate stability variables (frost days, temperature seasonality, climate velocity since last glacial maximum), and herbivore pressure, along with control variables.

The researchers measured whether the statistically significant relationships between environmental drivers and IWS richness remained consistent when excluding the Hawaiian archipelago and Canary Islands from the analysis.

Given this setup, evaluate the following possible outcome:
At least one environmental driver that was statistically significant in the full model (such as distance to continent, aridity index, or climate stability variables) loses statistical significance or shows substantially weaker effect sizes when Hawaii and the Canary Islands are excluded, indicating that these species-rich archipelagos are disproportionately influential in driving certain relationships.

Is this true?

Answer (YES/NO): NO